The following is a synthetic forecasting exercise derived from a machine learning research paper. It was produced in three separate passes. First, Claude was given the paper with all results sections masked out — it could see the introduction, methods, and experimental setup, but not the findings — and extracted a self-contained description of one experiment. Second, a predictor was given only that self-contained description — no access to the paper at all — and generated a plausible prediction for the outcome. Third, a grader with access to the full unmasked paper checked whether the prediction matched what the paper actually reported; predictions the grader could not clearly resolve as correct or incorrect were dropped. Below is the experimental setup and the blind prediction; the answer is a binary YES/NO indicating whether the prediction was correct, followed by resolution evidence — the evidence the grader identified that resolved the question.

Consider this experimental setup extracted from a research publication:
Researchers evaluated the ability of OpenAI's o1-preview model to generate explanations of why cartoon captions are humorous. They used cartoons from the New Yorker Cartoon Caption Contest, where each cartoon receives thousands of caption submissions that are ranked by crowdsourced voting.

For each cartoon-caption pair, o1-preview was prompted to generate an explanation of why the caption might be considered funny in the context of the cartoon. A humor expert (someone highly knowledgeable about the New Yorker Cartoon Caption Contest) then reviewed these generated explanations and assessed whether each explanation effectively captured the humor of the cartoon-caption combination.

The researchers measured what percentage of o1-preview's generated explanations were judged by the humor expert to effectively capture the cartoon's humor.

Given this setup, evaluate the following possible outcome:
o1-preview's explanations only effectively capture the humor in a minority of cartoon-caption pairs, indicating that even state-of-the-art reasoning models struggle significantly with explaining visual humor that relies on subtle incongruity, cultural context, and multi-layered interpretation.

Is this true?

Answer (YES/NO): NO